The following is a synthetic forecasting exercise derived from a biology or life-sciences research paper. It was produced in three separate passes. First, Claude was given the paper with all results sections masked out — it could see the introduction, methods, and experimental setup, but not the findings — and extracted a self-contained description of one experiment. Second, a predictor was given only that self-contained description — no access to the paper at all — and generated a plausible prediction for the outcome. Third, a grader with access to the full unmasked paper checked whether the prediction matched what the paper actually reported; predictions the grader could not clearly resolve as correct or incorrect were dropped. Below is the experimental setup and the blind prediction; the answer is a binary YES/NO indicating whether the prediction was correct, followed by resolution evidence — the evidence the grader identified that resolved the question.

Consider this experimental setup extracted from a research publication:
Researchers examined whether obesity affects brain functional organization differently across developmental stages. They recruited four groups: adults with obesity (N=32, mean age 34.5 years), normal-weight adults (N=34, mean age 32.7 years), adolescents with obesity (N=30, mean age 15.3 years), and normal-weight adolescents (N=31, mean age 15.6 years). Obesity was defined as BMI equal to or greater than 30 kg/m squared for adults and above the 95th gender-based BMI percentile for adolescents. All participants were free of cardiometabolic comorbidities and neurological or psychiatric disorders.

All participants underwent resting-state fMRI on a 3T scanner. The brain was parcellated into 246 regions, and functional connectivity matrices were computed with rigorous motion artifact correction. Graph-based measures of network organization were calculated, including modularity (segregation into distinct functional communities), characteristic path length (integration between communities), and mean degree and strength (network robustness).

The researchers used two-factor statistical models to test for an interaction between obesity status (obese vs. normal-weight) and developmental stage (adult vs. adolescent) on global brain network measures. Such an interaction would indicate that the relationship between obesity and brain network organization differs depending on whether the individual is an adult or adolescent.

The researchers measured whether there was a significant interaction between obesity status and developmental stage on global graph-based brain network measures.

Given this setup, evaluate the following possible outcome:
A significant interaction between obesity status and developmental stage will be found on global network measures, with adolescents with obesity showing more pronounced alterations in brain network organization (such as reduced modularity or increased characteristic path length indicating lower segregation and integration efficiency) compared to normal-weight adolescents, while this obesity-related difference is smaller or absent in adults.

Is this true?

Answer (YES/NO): NO